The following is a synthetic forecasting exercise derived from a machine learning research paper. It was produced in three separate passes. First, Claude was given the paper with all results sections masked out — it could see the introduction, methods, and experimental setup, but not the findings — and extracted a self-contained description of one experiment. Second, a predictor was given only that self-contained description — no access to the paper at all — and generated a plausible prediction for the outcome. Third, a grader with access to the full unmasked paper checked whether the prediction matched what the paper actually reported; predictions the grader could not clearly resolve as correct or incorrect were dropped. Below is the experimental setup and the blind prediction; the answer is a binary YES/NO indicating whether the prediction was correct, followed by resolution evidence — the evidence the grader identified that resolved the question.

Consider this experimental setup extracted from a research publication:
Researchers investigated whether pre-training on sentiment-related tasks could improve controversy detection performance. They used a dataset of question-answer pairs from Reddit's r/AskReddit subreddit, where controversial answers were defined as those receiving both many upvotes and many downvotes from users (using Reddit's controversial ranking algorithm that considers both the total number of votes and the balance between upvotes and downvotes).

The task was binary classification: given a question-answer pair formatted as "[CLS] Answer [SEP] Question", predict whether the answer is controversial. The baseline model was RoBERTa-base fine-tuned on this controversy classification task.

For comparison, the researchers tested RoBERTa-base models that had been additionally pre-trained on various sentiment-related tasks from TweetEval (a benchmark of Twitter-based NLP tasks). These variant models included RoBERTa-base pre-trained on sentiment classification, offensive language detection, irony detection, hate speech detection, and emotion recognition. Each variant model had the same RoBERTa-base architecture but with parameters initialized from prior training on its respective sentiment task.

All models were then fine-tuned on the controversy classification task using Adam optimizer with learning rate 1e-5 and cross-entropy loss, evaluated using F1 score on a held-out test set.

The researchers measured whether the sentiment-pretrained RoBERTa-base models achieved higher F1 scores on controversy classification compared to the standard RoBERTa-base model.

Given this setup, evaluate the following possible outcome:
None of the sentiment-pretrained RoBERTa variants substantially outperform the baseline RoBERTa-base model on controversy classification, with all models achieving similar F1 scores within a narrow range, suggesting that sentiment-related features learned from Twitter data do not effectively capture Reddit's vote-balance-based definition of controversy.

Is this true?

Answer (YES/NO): YES